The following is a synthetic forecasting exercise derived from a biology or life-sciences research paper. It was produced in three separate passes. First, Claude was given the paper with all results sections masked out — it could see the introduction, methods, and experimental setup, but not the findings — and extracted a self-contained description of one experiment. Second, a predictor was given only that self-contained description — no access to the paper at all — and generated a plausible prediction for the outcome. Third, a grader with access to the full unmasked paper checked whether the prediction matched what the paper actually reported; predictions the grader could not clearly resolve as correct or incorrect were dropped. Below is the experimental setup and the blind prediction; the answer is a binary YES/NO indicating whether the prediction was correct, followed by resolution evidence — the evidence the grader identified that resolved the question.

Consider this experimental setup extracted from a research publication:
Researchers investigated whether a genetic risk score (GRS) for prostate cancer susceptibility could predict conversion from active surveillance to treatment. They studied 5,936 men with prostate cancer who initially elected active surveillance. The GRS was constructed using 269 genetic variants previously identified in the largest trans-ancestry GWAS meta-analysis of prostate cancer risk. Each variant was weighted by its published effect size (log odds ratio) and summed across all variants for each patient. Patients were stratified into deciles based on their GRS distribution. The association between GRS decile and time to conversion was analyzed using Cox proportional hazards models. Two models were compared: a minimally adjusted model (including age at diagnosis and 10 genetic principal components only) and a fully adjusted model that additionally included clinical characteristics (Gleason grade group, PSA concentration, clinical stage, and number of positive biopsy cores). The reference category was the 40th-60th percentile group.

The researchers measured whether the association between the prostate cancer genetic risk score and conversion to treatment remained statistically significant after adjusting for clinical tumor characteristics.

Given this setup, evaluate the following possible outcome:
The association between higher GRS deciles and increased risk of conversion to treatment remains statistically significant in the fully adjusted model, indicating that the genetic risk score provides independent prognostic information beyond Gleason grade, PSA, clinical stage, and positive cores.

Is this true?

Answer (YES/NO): NO